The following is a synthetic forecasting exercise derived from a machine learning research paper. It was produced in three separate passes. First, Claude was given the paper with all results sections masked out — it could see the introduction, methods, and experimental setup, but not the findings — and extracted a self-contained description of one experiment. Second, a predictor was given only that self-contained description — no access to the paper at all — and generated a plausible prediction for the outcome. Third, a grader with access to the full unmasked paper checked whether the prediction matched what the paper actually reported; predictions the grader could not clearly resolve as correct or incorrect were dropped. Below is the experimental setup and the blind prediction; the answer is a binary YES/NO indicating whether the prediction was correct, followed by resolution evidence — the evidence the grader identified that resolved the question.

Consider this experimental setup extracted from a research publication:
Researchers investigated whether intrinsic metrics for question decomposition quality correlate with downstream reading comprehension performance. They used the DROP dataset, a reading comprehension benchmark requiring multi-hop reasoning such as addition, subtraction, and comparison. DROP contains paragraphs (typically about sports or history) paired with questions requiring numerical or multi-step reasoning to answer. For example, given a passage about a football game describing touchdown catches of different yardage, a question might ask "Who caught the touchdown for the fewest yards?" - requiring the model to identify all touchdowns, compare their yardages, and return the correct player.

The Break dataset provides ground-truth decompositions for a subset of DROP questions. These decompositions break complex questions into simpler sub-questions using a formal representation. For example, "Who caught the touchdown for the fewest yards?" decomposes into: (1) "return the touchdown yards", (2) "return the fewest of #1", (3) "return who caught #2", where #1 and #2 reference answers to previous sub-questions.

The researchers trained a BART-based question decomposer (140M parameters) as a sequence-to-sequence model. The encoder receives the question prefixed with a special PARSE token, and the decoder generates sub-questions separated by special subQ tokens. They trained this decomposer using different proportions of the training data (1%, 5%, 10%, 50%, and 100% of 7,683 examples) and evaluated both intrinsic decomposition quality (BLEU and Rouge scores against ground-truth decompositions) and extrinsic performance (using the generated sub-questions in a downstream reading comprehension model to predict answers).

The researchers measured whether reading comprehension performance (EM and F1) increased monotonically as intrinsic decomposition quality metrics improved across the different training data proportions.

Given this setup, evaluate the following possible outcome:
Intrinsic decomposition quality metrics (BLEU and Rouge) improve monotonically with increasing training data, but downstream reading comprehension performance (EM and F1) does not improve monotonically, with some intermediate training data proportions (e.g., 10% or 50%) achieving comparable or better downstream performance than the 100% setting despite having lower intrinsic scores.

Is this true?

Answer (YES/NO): YES